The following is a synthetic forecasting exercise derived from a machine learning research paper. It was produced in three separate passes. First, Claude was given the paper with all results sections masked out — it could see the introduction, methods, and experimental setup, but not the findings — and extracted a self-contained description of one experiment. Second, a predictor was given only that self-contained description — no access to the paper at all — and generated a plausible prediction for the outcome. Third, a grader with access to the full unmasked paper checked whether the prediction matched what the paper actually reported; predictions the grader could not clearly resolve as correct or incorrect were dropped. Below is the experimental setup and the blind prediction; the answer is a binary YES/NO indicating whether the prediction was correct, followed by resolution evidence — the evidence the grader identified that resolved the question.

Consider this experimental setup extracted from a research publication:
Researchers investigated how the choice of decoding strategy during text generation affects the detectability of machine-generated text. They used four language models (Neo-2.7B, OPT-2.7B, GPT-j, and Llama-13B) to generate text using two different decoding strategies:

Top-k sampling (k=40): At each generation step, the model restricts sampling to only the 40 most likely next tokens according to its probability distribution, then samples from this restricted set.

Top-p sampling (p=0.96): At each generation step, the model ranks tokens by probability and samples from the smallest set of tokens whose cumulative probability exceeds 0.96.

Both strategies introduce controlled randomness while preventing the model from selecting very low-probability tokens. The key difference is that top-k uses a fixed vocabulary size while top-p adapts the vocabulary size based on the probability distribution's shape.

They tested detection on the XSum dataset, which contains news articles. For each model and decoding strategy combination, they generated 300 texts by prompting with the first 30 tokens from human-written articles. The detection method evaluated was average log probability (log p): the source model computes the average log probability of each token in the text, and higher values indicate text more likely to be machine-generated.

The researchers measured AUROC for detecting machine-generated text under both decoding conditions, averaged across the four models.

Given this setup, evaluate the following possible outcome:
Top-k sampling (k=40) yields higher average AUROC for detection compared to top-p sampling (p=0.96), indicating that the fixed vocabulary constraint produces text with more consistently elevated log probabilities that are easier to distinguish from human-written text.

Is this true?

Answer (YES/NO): NO